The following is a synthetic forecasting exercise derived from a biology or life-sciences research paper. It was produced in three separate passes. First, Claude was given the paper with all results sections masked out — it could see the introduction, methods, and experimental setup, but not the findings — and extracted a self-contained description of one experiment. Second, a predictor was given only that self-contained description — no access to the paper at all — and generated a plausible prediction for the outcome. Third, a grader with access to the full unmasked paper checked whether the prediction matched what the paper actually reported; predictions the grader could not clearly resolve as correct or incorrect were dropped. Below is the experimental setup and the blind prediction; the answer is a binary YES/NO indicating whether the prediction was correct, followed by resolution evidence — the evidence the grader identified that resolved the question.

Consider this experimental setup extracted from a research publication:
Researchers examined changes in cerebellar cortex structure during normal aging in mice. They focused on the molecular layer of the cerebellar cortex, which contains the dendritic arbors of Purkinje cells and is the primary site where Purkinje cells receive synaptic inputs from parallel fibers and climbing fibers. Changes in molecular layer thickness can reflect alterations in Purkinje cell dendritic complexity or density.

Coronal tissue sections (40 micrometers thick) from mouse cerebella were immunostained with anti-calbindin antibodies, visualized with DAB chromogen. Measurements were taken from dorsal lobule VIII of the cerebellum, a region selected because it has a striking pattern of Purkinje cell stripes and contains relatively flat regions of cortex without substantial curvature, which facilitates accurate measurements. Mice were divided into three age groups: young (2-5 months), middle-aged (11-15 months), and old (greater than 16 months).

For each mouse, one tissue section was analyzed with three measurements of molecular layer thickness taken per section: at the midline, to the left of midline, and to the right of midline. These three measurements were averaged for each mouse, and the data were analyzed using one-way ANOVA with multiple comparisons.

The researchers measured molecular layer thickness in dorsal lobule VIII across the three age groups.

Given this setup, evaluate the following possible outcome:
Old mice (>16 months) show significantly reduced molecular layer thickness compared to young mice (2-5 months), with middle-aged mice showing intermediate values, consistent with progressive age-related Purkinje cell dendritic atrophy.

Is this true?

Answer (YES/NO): NO